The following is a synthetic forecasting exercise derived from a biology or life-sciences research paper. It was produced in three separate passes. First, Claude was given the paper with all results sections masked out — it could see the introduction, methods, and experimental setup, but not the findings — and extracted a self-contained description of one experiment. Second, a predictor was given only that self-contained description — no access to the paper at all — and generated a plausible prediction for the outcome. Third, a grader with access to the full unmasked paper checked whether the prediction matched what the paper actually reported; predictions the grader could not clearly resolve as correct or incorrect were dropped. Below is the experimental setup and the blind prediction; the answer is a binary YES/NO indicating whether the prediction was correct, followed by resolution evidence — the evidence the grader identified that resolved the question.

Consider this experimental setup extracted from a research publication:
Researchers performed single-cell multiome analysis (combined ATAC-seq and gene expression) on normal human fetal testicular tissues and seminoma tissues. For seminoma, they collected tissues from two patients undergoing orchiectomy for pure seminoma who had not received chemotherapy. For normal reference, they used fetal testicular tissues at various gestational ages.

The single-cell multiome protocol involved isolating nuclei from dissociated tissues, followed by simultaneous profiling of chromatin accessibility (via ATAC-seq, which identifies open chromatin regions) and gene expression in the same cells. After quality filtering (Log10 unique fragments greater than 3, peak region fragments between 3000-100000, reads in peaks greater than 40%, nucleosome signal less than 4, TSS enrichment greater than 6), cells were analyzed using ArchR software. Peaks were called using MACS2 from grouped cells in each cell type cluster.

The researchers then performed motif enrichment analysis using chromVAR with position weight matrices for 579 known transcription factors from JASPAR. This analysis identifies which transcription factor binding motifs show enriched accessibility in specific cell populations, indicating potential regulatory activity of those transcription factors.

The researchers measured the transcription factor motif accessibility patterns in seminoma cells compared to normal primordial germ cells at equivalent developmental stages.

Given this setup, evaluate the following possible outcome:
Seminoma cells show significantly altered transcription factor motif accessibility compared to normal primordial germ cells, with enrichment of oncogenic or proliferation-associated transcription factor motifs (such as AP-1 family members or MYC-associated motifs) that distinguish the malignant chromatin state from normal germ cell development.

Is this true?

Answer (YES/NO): NO